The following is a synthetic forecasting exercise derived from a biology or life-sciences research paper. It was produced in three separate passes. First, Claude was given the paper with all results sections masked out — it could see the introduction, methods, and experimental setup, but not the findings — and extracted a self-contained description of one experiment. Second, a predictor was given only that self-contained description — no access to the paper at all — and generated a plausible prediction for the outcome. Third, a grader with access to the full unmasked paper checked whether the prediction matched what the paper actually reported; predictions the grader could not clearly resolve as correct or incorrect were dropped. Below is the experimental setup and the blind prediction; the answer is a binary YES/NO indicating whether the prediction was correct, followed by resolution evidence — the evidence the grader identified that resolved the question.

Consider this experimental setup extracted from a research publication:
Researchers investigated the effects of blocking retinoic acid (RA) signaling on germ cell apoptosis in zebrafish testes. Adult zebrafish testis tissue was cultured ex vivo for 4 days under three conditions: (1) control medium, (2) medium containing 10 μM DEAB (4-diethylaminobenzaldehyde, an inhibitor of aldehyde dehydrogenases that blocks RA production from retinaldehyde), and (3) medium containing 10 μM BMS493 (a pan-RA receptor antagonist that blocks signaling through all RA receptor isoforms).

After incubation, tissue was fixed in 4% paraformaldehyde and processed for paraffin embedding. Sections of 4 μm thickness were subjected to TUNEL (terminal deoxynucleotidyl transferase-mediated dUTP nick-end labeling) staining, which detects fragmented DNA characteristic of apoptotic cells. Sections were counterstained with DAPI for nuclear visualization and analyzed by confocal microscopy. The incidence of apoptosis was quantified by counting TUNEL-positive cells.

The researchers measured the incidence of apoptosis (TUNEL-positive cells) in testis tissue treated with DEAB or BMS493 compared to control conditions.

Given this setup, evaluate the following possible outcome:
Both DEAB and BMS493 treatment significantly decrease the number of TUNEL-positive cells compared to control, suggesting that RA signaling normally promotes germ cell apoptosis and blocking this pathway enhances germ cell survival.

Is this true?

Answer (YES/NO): NO